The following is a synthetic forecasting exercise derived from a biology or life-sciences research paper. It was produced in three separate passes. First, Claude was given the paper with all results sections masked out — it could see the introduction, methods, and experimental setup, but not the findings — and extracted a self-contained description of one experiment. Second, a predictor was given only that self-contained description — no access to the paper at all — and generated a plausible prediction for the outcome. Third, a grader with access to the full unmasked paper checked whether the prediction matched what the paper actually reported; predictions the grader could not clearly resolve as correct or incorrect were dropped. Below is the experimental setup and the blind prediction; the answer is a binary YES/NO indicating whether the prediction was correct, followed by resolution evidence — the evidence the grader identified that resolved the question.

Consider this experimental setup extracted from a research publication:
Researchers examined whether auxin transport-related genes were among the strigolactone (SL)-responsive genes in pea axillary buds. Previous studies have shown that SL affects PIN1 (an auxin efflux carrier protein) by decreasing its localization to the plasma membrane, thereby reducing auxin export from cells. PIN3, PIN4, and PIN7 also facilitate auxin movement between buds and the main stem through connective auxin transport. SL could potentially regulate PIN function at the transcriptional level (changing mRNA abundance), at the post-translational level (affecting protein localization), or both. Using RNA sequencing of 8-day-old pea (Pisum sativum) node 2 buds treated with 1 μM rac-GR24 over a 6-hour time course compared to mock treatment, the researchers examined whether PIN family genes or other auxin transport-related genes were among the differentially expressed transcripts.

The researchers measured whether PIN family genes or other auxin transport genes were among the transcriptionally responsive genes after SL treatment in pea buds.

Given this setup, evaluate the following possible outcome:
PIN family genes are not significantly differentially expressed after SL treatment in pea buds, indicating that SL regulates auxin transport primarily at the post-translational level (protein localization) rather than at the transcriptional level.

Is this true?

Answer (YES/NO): YES